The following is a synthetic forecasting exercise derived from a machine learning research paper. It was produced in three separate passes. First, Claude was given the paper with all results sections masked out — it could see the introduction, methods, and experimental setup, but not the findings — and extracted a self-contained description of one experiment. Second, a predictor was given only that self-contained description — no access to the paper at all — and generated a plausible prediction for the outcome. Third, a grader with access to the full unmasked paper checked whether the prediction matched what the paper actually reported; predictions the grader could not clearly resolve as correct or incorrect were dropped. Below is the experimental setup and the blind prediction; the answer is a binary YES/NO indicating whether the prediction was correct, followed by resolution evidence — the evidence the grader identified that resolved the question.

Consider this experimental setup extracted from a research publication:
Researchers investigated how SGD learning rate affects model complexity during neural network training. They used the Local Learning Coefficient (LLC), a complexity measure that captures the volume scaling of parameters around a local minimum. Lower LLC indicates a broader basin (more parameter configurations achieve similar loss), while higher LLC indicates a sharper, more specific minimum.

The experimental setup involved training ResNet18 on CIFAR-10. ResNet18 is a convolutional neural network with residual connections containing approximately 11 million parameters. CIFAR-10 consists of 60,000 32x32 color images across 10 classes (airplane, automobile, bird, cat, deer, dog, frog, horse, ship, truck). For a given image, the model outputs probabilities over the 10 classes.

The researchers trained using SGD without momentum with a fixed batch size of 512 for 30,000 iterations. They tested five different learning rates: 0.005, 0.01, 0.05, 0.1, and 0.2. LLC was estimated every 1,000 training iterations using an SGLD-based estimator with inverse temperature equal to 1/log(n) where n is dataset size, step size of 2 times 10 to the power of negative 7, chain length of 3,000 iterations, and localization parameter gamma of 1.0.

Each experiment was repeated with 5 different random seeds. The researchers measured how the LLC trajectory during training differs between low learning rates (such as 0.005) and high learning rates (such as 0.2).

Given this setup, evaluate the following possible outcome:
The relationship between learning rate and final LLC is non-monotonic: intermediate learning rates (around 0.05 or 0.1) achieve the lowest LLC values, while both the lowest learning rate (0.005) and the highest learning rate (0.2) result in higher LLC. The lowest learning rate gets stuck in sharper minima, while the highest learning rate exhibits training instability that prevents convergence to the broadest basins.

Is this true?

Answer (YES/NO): NO